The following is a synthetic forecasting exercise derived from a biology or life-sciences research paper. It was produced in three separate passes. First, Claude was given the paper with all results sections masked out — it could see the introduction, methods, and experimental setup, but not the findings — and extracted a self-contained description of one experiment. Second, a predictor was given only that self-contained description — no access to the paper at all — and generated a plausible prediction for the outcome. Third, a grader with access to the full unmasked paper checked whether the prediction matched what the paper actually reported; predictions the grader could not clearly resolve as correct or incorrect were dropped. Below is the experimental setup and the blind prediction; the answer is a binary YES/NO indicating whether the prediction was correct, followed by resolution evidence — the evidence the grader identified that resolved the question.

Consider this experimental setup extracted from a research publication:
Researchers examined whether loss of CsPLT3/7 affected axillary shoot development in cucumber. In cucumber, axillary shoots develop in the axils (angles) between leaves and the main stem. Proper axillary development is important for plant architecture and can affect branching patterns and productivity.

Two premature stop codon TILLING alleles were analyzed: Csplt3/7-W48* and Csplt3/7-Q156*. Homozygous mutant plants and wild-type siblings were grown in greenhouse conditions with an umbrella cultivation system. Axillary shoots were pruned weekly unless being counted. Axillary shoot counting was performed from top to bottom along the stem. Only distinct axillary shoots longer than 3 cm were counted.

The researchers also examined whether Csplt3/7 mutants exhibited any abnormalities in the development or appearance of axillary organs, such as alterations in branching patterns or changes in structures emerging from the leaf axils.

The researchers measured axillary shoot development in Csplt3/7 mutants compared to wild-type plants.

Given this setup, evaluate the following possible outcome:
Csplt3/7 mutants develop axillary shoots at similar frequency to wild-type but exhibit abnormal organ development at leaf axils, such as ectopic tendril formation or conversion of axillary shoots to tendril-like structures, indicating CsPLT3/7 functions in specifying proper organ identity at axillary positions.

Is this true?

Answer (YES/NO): NO